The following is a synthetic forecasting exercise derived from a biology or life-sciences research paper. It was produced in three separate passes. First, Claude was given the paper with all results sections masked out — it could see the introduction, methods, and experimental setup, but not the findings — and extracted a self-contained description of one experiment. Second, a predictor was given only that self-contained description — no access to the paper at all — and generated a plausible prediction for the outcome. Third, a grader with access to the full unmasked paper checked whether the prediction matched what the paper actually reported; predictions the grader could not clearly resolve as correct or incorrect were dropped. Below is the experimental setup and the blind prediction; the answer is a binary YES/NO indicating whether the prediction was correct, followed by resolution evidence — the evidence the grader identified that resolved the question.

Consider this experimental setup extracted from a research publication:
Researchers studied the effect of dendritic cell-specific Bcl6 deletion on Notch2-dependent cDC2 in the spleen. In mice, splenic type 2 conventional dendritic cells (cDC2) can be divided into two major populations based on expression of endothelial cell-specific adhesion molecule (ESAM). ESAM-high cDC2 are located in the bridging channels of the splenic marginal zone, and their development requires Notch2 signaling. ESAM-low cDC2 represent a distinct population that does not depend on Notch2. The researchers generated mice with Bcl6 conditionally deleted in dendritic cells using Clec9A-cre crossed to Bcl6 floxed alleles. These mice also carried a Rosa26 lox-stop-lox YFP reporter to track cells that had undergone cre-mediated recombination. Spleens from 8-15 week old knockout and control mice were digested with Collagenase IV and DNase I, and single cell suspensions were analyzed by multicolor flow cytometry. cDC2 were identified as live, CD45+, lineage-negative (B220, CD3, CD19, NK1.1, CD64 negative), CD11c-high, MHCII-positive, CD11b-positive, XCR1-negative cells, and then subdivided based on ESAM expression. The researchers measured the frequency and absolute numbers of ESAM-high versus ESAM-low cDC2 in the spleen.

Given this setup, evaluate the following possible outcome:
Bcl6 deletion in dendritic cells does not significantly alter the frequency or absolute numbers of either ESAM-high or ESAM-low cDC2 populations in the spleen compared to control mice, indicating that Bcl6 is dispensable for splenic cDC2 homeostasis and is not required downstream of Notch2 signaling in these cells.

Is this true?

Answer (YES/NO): NO